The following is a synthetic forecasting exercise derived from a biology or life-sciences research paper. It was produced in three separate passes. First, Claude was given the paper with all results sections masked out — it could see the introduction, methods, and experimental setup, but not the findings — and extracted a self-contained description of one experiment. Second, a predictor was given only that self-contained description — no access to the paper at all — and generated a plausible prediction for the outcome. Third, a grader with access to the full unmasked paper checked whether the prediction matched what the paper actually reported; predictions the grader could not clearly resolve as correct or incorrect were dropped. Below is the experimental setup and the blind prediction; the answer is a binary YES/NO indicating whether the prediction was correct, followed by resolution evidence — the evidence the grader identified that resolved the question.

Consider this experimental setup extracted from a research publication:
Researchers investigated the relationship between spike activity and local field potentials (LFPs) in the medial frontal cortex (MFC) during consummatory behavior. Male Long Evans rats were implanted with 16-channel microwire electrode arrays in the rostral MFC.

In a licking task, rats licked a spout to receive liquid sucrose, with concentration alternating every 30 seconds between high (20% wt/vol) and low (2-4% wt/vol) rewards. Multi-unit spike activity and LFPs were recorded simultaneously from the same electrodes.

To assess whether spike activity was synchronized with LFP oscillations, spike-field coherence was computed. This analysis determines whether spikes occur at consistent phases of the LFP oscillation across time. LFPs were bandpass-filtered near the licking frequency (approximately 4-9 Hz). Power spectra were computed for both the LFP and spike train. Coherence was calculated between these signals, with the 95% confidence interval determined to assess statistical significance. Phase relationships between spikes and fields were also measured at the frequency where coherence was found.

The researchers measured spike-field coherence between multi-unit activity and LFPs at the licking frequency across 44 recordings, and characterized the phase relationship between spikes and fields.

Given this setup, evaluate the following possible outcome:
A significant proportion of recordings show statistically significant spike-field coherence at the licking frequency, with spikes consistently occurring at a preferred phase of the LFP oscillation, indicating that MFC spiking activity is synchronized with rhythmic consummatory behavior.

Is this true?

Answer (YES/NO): YES